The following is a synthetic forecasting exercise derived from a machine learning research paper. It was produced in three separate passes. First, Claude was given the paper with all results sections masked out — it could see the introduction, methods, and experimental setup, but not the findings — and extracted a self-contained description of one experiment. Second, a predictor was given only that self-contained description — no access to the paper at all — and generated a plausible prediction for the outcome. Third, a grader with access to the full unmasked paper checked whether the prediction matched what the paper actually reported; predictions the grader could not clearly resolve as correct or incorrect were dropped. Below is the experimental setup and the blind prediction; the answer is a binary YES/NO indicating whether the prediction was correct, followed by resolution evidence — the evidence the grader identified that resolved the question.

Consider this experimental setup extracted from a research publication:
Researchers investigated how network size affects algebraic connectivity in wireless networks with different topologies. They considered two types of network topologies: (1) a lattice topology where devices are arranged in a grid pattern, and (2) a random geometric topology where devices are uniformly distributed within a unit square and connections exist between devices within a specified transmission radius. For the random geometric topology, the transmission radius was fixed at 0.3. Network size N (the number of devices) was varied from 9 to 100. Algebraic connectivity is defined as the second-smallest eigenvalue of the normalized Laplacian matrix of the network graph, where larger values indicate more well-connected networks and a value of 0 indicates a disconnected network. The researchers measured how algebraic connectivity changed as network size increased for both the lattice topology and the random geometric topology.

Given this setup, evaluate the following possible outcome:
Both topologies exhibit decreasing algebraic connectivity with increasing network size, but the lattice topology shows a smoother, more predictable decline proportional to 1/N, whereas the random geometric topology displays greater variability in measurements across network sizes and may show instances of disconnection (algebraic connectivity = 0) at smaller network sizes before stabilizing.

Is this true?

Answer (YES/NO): NO